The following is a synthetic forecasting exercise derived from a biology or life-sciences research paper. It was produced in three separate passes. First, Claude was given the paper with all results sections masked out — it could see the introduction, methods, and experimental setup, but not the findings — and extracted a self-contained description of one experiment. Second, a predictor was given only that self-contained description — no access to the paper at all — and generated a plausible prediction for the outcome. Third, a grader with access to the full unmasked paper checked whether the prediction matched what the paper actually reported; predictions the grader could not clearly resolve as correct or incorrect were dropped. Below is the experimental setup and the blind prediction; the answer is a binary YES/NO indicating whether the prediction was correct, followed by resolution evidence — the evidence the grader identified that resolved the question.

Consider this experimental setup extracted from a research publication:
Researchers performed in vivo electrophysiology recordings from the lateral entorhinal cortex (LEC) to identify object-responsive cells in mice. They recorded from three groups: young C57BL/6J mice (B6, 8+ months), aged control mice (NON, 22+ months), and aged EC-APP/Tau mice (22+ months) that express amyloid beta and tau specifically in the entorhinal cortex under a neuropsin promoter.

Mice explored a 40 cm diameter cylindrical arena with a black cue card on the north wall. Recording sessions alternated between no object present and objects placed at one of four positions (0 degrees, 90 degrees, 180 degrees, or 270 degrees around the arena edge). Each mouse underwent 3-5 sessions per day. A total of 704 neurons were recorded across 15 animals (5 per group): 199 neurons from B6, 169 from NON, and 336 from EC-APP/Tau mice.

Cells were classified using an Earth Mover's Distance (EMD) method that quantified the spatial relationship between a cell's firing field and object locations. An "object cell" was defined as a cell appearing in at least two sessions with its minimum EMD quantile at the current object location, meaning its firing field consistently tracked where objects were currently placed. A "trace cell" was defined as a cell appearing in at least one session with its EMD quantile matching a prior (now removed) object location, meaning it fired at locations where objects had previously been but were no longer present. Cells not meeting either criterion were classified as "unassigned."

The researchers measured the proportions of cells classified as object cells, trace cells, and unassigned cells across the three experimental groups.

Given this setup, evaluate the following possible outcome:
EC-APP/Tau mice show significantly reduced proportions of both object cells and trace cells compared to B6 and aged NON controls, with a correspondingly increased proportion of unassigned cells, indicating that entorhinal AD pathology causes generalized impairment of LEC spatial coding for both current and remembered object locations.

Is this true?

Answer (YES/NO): NO